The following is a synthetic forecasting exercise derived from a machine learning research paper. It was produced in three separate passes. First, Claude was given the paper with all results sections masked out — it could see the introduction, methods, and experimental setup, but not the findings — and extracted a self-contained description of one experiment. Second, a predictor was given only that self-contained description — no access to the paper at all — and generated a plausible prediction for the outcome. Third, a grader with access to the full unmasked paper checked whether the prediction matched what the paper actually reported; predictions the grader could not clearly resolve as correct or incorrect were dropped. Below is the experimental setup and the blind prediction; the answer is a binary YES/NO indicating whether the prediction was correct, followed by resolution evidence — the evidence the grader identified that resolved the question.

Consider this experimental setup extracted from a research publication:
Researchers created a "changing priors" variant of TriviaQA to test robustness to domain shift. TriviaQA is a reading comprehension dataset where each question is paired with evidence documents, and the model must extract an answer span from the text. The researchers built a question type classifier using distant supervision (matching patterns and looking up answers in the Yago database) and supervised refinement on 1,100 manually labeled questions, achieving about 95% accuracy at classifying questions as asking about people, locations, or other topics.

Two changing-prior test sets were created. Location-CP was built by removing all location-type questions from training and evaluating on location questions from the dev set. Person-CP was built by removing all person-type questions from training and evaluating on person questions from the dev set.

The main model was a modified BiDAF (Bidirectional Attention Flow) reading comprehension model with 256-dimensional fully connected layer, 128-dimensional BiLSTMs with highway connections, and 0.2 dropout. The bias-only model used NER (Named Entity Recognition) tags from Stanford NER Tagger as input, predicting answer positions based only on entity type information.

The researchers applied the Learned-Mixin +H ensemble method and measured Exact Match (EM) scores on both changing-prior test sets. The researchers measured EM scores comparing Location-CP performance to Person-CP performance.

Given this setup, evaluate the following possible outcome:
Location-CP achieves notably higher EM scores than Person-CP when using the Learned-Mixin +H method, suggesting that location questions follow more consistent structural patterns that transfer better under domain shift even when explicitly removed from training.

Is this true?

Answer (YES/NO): YES